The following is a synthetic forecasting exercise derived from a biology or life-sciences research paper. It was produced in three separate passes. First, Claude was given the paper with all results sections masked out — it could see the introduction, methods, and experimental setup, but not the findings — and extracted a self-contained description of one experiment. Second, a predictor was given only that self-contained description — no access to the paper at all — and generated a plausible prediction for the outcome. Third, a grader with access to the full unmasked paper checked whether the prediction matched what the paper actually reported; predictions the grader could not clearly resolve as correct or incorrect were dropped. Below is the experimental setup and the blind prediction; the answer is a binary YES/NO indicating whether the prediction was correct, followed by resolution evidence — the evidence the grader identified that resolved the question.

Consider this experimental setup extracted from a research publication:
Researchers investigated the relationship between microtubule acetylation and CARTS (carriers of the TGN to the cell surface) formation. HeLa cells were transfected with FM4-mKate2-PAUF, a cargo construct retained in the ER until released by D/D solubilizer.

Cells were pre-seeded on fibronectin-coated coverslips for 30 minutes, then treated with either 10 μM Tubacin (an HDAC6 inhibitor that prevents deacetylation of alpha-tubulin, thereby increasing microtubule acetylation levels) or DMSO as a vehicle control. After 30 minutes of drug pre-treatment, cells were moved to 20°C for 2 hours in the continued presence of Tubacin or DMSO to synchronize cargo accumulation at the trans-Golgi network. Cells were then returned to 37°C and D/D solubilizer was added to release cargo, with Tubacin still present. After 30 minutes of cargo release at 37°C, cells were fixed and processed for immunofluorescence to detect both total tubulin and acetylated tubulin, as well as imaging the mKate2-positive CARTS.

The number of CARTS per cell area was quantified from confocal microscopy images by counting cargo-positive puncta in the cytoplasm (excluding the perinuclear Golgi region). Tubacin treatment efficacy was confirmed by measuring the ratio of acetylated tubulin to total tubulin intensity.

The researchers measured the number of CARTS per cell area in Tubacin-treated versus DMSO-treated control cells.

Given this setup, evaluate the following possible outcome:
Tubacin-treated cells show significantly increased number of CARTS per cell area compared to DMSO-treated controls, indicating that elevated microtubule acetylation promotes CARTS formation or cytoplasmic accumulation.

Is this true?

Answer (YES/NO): YES